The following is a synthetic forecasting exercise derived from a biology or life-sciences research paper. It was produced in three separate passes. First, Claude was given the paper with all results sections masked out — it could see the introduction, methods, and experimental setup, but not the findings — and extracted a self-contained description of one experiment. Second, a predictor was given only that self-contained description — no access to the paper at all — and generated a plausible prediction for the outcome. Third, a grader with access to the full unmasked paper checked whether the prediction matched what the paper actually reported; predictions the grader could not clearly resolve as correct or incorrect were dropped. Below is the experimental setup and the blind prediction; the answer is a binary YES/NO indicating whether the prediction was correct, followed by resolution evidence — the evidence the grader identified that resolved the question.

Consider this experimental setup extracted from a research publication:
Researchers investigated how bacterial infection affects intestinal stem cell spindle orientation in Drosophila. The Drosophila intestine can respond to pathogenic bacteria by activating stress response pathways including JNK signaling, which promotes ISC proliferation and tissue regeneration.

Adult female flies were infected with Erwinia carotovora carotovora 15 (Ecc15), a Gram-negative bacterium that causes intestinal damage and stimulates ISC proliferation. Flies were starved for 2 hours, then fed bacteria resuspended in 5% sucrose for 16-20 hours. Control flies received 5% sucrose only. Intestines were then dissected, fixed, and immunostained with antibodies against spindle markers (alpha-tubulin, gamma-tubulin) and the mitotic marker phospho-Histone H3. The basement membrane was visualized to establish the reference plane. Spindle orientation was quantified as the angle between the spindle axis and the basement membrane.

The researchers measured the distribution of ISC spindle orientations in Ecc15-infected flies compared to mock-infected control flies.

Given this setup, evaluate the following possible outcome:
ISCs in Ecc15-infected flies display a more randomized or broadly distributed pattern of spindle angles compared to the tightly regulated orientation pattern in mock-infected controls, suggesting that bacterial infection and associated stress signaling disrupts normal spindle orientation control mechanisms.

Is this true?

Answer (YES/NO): NO